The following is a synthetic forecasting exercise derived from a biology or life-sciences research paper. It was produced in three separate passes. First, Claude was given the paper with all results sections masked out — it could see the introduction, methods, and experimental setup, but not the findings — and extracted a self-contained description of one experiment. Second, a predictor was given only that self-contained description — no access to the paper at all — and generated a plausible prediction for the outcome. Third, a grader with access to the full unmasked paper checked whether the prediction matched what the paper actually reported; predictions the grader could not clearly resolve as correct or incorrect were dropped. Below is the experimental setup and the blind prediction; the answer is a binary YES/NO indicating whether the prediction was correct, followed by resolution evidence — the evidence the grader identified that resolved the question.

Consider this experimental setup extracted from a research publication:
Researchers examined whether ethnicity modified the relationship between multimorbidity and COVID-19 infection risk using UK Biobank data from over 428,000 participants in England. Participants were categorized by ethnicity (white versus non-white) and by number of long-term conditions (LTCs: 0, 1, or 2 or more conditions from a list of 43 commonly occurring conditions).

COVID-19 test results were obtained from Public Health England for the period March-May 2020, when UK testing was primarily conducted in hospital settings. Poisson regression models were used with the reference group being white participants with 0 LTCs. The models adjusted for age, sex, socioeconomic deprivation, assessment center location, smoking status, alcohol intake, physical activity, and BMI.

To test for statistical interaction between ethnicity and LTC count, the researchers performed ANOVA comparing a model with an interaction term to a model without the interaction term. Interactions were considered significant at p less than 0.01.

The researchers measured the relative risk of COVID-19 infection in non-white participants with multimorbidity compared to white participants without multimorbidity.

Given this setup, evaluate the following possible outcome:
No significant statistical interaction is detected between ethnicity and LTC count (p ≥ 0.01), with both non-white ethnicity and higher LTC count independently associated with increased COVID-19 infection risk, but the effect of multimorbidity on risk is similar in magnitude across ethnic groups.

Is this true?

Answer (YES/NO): YES